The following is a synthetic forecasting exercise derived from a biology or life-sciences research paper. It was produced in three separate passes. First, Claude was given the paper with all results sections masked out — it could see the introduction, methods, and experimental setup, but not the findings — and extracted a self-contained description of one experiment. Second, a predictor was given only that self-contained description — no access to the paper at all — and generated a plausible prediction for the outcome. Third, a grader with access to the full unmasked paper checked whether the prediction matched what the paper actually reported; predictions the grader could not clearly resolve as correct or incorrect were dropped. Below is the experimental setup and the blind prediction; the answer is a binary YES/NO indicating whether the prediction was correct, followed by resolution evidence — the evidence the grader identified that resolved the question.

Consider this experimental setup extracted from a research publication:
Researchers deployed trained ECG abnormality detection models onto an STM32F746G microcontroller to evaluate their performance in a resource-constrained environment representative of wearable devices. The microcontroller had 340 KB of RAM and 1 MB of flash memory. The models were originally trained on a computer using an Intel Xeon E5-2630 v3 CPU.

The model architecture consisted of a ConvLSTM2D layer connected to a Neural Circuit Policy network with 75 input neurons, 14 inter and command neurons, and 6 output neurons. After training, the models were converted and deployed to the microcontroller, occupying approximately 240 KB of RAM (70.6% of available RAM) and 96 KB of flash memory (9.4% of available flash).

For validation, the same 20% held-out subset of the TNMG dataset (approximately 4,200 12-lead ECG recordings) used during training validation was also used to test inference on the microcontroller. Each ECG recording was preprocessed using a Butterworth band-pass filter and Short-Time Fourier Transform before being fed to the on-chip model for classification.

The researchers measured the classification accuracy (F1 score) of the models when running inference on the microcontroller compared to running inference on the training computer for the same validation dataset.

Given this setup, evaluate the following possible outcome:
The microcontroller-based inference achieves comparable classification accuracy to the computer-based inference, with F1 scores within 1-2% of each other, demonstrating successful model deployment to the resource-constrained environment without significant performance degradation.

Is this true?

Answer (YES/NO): NO